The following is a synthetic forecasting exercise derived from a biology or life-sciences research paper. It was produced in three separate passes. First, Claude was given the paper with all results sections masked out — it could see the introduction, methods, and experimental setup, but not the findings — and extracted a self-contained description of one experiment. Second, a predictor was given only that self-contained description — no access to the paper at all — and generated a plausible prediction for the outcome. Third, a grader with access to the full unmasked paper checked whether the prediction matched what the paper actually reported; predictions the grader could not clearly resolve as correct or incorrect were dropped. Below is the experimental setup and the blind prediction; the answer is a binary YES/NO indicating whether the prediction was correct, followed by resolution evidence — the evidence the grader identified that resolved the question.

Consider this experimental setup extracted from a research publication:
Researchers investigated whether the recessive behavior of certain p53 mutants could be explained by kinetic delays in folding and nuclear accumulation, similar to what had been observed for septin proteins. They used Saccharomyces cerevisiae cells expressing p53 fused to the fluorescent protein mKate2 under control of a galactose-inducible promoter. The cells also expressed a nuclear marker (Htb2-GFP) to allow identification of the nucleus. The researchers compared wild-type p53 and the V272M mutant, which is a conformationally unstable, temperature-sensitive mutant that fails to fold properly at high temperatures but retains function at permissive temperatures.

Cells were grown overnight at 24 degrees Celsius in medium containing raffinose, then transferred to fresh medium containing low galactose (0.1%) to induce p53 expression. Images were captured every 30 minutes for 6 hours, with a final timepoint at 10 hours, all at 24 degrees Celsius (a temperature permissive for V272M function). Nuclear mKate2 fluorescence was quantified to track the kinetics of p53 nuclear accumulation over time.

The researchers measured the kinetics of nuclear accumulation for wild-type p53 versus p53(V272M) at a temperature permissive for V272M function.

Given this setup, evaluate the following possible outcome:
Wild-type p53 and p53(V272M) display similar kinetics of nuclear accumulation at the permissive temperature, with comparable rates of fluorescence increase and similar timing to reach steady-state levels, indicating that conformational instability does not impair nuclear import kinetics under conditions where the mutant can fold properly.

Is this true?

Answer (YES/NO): YES